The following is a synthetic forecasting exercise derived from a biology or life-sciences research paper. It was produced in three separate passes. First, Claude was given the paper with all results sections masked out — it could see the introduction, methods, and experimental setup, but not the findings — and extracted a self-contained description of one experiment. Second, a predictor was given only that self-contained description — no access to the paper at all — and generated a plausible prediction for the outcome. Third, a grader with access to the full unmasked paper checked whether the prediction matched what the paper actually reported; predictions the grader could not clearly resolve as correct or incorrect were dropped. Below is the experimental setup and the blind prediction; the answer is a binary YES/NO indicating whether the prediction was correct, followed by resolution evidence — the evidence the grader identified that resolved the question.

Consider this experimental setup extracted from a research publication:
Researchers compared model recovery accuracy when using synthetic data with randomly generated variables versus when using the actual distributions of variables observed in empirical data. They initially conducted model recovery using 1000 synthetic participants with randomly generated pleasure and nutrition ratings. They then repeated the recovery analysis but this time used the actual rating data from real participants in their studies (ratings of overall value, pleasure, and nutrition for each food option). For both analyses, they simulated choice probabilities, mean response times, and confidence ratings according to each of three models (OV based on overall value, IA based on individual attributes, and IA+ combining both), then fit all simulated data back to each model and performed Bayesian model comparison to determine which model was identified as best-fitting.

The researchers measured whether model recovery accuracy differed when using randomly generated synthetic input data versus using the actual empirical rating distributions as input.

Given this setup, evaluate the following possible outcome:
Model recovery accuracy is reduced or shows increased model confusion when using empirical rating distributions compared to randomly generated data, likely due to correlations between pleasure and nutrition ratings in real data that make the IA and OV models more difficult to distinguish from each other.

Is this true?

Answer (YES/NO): NO